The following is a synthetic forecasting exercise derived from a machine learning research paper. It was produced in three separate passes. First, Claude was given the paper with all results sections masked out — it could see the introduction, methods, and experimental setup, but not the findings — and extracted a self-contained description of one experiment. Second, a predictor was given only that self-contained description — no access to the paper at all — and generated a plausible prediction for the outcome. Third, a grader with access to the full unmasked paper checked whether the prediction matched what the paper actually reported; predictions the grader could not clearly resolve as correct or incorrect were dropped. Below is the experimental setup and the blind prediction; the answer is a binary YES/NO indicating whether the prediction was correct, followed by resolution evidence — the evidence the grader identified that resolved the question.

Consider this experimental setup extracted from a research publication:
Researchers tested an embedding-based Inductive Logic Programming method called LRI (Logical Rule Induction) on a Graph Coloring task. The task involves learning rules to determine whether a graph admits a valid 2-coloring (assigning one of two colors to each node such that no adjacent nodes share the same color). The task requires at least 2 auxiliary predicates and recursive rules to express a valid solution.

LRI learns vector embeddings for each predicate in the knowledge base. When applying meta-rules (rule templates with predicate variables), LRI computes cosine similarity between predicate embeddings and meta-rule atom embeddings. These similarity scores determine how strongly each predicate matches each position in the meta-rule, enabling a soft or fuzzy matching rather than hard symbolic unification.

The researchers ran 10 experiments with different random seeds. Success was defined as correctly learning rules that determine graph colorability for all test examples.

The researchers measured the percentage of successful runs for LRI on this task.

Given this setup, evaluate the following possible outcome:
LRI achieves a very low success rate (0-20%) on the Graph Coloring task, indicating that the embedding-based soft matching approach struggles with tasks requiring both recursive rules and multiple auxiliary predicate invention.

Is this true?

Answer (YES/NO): YES